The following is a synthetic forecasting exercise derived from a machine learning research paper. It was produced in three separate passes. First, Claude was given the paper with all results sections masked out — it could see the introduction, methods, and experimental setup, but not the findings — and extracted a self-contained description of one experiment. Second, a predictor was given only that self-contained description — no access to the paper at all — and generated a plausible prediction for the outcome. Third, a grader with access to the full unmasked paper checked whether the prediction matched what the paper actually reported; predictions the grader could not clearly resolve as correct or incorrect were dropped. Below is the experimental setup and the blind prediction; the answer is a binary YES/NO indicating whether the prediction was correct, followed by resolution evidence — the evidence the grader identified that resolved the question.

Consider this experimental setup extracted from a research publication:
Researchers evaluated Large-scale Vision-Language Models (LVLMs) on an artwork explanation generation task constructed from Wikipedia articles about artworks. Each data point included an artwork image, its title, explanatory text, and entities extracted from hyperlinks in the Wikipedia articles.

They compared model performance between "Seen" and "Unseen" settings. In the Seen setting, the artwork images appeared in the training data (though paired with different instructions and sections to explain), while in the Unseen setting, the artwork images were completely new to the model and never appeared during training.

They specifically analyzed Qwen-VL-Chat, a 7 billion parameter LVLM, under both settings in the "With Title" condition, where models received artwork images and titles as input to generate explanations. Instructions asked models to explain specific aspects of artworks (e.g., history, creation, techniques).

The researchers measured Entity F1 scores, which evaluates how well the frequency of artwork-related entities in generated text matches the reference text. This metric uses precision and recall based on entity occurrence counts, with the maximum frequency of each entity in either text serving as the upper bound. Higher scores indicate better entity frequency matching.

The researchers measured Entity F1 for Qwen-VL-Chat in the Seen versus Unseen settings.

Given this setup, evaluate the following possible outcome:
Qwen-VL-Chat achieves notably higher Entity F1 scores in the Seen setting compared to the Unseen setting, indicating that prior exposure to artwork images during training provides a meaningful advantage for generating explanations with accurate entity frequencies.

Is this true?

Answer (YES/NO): NO